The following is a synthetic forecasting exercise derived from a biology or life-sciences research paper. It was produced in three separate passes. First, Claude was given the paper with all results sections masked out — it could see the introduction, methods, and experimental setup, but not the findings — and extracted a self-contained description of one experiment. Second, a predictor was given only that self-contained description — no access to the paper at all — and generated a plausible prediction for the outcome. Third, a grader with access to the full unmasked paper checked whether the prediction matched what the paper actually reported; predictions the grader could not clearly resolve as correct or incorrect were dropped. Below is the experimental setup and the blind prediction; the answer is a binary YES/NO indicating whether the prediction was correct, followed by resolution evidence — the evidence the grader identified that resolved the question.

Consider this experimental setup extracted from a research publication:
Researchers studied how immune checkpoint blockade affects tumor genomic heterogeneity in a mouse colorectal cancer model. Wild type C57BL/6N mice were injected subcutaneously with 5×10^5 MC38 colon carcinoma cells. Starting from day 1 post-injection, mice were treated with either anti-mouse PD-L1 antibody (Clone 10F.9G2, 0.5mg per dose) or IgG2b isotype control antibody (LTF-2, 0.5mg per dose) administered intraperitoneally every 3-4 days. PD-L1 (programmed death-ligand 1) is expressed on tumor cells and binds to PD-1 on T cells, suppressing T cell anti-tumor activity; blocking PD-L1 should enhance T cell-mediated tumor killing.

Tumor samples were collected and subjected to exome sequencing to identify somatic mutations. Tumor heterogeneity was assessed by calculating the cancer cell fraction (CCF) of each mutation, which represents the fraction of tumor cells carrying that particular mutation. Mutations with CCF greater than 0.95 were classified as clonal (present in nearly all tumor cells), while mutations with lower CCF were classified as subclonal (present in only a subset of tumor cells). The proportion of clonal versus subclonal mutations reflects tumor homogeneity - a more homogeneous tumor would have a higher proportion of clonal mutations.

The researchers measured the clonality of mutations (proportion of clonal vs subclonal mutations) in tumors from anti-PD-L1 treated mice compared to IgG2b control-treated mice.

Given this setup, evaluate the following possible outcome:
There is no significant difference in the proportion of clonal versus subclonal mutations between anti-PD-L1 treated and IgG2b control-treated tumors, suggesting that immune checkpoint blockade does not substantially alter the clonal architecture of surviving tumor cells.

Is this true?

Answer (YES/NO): NO